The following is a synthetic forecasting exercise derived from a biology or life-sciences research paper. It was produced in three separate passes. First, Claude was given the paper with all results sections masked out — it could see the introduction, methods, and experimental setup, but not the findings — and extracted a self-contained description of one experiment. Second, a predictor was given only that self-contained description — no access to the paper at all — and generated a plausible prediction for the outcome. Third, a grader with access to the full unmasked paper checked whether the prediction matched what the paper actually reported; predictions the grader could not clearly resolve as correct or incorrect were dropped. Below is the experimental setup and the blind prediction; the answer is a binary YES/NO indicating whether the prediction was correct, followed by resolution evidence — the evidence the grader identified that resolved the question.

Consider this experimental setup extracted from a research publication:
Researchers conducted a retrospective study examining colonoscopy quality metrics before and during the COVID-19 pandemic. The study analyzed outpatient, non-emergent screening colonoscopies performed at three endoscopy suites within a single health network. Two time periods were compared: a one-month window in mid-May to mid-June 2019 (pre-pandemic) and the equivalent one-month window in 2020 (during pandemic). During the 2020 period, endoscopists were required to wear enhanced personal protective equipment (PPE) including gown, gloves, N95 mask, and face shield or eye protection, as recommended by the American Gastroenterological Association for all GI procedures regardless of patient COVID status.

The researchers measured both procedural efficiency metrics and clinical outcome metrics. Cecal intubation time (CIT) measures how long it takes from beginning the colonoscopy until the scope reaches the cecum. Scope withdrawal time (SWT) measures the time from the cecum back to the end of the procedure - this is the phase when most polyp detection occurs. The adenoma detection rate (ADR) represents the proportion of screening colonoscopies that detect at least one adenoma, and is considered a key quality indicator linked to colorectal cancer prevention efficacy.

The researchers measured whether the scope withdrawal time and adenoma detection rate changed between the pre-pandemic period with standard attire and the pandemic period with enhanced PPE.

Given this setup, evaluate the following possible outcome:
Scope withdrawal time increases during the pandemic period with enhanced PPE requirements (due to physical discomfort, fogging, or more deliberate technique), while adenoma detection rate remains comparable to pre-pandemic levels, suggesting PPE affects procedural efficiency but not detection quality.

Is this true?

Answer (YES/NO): YES